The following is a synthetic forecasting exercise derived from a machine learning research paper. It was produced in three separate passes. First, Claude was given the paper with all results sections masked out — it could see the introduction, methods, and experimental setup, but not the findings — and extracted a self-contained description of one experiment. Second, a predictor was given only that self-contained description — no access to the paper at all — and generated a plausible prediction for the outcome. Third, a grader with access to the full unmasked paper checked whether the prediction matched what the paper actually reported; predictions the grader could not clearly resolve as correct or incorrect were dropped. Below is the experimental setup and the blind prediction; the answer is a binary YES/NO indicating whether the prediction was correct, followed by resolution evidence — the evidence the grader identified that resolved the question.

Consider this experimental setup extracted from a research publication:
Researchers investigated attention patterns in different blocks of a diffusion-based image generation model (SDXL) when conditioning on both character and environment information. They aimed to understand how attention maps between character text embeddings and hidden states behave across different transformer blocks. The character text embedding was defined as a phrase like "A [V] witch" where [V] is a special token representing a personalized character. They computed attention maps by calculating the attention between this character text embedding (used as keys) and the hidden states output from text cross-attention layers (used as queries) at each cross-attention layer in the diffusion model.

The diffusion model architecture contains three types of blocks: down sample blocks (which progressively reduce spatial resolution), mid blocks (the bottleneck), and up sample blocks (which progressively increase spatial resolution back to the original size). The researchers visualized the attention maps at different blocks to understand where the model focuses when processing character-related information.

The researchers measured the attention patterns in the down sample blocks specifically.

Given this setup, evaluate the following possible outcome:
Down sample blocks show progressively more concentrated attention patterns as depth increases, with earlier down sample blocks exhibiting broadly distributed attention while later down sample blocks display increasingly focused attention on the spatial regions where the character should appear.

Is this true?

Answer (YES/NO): NO